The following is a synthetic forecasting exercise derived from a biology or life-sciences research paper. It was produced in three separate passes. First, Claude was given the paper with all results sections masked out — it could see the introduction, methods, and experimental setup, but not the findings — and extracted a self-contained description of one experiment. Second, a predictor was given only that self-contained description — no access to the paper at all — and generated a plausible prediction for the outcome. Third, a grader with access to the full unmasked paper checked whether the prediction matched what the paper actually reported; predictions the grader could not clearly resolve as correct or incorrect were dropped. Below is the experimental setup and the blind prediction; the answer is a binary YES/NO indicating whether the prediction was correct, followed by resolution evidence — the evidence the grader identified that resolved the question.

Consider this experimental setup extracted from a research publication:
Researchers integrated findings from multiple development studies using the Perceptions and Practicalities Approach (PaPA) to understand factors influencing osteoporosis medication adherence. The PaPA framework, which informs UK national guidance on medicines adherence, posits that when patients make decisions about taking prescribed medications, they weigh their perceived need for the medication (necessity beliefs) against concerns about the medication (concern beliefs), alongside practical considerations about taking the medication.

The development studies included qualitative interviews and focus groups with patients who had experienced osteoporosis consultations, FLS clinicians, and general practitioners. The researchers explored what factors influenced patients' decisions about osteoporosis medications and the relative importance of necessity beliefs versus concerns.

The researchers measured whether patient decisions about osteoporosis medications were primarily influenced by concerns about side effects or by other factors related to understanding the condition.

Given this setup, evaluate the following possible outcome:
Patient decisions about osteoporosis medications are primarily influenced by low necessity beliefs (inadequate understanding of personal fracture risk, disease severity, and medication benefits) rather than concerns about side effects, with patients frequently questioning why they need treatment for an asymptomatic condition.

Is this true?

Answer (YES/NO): YES